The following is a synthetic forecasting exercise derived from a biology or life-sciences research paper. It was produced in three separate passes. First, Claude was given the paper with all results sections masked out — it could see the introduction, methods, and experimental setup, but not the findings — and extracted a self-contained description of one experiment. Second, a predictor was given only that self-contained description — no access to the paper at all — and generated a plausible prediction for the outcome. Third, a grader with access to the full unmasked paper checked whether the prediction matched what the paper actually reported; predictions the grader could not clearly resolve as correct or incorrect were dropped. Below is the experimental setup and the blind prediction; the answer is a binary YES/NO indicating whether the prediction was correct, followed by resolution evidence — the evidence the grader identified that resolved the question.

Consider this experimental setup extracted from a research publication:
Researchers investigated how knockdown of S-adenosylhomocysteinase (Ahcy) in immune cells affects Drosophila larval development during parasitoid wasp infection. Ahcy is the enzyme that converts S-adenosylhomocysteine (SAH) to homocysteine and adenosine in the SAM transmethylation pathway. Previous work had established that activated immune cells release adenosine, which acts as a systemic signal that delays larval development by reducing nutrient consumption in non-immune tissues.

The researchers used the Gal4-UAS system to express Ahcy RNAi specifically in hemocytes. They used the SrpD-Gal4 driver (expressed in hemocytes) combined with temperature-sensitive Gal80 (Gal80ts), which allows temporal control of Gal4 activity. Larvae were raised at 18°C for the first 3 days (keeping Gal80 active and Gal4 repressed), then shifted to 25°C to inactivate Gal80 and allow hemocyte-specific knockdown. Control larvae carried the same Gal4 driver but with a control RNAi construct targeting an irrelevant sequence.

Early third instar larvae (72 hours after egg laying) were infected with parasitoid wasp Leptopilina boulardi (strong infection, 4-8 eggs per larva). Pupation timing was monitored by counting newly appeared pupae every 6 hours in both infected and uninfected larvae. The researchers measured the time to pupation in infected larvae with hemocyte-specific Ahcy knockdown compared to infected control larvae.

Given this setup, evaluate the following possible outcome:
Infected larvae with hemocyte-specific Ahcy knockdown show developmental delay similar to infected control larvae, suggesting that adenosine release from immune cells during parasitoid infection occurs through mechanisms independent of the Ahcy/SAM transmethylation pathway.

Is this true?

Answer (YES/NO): NO